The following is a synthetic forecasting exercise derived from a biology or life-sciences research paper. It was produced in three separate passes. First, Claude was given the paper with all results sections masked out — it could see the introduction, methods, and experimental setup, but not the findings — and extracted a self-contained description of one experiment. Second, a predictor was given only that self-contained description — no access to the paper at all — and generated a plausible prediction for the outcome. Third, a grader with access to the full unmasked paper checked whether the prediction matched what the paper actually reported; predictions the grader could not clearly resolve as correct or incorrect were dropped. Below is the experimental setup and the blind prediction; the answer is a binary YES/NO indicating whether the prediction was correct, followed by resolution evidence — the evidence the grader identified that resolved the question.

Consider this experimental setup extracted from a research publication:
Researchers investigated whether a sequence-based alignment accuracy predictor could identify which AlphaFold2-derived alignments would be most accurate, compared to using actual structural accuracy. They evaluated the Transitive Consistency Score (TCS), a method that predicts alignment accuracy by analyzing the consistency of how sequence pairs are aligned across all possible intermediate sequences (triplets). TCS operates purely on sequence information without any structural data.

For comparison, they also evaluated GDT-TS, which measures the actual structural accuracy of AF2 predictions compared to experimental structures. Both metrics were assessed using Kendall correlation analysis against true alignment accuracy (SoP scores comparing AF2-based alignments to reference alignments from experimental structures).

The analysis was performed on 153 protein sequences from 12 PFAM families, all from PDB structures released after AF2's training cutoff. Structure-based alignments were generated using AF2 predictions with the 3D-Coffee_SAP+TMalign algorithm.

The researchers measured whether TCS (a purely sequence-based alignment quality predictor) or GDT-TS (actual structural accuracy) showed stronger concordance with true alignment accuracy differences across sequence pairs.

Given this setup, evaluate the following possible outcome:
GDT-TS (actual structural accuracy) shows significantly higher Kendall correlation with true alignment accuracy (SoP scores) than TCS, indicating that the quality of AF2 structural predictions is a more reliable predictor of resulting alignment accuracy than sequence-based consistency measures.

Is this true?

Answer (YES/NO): NO